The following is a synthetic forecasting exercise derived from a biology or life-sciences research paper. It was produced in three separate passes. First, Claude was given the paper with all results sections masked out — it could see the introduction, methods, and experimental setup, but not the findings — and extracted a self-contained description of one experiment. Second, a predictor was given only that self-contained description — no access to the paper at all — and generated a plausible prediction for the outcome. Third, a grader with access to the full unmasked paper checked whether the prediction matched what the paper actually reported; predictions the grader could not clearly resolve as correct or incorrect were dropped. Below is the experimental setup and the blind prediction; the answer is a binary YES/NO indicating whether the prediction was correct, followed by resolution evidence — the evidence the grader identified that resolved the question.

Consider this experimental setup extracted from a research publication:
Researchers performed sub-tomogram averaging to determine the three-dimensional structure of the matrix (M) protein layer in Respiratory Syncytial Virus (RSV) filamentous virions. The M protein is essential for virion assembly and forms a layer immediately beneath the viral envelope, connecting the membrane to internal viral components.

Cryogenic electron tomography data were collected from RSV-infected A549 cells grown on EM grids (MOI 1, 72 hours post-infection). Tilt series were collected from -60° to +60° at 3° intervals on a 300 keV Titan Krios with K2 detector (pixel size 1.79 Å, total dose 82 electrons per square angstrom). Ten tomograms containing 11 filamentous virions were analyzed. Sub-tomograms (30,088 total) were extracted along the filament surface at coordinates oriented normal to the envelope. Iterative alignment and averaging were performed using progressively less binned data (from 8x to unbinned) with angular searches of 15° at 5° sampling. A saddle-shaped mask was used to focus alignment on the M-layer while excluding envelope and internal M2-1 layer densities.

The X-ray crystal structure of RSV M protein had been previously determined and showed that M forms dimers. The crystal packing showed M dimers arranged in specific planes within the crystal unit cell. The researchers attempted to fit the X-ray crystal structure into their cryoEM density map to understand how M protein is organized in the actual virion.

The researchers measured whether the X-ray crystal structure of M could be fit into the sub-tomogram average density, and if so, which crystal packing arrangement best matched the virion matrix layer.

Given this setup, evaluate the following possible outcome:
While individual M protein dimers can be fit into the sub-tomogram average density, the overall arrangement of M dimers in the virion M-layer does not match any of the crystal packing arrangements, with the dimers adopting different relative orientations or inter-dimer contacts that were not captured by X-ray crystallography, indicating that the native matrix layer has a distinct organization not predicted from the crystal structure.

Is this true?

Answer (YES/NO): NO